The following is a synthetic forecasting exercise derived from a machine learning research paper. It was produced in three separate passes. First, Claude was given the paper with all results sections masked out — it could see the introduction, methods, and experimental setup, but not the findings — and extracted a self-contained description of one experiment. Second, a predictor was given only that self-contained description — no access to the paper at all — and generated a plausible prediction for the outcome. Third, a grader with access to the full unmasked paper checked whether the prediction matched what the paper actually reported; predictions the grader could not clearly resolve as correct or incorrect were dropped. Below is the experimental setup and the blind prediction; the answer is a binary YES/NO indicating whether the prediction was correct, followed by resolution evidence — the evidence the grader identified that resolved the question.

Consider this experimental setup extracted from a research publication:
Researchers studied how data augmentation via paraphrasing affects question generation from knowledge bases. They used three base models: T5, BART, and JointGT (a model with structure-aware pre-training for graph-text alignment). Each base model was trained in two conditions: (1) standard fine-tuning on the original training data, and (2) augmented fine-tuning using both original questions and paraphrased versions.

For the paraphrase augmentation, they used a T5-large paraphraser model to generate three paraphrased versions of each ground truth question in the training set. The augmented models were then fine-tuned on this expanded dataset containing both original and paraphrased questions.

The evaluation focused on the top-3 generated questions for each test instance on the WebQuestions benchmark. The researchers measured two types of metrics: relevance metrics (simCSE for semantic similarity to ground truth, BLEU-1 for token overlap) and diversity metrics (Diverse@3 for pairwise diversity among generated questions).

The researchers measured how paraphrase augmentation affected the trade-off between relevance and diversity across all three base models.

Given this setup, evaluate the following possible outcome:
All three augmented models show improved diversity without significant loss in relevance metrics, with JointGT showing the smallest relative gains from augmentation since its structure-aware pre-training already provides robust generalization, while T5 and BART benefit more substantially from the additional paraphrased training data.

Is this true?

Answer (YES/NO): NO